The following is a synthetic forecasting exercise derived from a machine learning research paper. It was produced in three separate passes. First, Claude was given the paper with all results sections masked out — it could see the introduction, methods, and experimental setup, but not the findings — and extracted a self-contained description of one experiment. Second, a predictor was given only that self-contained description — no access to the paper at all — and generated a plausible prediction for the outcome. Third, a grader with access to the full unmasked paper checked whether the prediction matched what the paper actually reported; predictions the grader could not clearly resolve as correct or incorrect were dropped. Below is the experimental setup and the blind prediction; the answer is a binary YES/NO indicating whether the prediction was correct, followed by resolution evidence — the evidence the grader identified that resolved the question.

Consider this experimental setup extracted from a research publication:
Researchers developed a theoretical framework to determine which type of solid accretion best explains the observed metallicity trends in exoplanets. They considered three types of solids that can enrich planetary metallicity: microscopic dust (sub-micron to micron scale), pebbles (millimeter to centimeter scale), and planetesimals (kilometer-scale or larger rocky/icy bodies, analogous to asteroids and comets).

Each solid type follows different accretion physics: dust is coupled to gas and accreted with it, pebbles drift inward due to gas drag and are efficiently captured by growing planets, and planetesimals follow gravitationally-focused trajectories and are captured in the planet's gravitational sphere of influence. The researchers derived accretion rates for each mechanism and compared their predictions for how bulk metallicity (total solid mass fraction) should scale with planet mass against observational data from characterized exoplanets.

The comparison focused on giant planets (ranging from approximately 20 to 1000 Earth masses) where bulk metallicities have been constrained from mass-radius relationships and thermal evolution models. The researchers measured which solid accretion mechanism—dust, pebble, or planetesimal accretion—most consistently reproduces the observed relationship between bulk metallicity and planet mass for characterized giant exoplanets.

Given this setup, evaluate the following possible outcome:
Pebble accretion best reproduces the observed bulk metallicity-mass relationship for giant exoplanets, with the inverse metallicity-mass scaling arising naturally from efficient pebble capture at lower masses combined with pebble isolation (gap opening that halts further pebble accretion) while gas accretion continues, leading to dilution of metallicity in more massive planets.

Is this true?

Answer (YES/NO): NO